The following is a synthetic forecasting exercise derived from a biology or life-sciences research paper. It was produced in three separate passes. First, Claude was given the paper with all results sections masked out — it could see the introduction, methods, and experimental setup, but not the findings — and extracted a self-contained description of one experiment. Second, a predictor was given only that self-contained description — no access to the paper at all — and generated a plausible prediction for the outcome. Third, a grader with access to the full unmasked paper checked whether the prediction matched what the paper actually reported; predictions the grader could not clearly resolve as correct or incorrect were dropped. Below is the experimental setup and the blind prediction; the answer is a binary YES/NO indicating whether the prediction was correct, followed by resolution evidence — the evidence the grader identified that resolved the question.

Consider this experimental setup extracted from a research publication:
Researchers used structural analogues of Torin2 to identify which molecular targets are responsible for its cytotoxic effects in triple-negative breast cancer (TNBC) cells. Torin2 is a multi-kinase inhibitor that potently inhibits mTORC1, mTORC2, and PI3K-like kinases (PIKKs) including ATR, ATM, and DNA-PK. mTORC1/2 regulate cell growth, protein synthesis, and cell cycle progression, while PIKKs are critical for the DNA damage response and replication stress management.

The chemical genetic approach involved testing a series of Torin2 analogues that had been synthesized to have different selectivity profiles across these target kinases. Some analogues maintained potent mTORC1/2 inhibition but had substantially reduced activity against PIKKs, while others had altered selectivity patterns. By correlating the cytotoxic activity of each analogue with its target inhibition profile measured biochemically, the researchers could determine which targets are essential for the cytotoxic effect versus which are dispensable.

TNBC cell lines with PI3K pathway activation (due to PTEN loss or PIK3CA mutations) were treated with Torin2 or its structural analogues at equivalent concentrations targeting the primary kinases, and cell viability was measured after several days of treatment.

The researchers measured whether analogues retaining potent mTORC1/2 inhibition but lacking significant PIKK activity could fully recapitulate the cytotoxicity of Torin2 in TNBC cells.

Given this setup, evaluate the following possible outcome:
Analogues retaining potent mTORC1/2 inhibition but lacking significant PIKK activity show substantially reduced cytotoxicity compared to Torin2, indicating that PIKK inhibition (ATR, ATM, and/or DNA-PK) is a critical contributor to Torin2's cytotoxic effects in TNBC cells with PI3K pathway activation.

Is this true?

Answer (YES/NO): YES